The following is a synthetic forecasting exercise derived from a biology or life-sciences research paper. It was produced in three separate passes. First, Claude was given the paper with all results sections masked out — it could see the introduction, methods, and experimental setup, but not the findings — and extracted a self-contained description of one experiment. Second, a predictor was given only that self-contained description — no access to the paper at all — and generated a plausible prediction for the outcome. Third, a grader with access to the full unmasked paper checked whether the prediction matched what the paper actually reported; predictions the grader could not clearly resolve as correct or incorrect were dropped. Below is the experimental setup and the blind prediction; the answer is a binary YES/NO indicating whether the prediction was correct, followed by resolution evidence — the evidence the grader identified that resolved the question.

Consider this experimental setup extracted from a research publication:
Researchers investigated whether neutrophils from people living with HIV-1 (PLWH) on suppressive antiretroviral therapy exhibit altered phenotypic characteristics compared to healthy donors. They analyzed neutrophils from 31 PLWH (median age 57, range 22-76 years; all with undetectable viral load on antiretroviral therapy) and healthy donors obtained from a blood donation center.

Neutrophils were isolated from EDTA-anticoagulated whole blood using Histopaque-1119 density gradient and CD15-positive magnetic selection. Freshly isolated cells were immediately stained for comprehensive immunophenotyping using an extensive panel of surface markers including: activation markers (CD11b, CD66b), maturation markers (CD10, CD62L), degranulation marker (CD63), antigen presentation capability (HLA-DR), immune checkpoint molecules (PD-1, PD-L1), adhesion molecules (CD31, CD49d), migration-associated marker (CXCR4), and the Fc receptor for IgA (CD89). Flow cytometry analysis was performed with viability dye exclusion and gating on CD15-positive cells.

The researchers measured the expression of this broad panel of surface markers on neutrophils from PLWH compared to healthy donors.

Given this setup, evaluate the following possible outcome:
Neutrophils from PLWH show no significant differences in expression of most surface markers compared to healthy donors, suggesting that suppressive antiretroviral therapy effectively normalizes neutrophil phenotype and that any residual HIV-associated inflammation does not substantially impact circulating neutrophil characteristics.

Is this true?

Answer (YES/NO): NO